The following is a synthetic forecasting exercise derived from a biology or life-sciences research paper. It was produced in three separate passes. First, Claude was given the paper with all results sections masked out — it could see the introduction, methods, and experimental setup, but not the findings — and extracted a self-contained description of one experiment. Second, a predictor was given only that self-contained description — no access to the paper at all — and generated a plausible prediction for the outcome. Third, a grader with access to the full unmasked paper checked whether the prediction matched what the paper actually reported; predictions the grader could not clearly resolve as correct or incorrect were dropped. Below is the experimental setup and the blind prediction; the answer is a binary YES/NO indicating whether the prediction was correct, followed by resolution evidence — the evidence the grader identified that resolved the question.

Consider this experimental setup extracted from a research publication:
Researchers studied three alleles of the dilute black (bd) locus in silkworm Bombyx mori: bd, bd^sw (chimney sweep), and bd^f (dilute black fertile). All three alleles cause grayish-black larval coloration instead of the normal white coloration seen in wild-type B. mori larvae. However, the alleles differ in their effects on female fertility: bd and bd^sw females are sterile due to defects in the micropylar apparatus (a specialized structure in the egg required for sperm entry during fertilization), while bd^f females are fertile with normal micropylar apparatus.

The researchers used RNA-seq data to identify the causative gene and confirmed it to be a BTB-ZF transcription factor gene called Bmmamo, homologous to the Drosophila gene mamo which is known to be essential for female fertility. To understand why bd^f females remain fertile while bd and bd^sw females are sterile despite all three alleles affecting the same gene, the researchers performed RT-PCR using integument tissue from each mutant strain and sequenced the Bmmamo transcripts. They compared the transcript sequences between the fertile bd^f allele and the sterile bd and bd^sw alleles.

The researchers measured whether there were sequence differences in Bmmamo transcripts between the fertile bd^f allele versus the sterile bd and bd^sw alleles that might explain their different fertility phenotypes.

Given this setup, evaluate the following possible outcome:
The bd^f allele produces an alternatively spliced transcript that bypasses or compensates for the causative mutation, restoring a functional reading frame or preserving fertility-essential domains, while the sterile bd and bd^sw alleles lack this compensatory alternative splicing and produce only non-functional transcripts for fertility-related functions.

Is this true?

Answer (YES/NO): NO